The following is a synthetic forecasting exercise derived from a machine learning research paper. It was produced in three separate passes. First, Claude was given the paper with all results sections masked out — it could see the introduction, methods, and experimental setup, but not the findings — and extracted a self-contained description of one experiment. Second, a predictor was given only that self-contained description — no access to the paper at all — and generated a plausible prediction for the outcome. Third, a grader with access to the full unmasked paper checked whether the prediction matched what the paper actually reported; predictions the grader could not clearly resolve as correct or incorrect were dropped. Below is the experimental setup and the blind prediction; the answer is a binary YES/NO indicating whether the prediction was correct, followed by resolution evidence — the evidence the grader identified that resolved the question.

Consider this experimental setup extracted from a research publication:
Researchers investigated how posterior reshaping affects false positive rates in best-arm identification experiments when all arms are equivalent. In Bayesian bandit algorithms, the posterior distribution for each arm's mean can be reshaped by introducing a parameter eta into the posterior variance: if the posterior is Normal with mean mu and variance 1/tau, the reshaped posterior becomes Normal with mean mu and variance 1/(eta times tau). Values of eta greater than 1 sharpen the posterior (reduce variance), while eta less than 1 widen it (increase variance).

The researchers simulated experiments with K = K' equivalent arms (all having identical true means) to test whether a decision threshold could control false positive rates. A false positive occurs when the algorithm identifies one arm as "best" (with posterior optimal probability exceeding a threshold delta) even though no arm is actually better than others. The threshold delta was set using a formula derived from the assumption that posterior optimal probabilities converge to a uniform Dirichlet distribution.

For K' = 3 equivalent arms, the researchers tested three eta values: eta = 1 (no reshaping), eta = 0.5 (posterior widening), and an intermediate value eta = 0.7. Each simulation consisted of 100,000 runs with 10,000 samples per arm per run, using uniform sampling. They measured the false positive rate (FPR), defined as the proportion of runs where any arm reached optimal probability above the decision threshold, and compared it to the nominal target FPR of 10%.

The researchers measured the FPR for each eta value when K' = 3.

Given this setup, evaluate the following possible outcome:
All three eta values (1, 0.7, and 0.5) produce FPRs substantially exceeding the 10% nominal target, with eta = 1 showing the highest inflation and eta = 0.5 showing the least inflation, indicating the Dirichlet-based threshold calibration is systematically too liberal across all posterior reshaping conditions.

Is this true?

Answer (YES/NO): NO